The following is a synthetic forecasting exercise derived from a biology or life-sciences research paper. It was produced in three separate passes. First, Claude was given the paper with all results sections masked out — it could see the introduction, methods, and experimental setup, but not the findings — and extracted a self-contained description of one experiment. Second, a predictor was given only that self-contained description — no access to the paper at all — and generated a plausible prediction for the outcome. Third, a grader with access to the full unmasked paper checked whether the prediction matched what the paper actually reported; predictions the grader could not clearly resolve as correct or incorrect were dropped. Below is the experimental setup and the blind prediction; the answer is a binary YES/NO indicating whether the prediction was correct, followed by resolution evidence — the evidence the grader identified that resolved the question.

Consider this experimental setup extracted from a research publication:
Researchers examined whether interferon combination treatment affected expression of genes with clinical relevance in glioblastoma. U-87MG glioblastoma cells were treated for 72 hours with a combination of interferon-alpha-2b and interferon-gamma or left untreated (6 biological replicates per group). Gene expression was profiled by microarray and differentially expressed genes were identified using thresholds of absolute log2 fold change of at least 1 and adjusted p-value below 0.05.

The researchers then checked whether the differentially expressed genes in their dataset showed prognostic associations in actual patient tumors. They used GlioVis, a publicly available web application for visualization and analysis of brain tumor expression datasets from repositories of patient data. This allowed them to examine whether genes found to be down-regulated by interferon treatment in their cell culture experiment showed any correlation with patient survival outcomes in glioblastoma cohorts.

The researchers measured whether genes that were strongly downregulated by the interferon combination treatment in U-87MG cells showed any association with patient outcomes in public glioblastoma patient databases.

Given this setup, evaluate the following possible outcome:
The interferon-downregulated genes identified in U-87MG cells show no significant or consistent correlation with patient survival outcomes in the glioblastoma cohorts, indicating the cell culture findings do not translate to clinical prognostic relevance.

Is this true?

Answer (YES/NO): NO